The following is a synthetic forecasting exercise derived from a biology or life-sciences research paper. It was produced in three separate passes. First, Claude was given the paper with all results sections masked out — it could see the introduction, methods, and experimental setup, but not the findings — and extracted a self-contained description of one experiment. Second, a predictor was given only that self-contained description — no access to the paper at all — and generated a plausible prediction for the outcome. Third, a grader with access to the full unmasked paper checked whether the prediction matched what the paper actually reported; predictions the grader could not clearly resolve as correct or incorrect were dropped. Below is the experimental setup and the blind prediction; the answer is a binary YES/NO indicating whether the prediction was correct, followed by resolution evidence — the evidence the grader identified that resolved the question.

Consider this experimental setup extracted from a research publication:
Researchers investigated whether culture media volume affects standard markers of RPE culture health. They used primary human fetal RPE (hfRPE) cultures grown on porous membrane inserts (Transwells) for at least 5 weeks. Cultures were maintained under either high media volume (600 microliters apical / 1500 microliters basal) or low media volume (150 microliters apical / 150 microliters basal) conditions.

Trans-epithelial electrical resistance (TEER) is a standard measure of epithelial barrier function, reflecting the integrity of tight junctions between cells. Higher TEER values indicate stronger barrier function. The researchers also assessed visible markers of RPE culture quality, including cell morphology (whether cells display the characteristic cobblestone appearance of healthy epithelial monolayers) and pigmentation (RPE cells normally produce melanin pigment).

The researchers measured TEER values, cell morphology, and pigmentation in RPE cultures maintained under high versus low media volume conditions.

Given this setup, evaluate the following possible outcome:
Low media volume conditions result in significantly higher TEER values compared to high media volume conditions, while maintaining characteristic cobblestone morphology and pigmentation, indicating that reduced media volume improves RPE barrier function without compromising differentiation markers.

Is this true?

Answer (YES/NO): NO